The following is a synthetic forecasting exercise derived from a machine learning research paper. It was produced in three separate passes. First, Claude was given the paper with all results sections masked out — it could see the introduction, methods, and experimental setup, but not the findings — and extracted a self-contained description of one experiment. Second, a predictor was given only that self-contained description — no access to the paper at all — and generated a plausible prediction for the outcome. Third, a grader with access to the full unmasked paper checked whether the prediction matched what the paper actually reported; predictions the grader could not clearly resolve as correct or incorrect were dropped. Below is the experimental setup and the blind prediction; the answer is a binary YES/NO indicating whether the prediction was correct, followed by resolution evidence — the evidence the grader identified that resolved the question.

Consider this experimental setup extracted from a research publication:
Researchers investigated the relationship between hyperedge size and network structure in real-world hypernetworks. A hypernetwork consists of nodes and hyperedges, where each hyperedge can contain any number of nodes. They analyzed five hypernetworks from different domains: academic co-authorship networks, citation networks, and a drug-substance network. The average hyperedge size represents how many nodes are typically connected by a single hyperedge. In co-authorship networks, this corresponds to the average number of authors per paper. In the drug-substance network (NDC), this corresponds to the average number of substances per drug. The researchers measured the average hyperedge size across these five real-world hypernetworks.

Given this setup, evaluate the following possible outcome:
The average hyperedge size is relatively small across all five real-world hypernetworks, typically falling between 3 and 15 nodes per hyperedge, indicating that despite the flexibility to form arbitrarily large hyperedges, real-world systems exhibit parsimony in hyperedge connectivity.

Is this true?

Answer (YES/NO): YES